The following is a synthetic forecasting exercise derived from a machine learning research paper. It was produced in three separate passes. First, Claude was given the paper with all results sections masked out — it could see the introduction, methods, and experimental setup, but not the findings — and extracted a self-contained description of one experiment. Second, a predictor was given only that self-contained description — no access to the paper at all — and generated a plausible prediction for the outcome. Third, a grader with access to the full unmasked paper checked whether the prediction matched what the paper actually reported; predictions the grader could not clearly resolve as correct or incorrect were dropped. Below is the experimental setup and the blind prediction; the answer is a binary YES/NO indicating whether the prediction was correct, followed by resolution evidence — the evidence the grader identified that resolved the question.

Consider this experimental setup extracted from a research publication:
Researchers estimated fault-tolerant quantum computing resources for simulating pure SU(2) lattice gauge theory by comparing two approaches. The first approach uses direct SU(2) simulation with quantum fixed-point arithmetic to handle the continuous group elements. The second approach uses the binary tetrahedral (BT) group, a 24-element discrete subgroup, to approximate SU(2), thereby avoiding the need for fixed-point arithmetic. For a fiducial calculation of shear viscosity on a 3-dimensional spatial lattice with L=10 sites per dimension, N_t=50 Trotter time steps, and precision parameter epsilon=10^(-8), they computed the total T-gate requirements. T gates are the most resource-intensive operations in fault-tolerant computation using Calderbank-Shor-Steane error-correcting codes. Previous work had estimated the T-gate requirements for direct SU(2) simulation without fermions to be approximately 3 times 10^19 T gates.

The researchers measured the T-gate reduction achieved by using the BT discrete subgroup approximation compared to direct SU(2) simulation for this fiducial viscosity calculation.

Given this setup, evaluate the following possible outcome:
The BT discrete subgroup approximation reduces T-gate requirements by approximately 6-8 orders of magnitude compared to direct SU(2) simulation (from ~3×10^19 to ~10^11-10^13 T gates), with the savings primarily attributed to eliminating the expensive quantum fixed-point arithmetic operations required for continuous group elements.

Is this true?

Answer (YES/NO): NO